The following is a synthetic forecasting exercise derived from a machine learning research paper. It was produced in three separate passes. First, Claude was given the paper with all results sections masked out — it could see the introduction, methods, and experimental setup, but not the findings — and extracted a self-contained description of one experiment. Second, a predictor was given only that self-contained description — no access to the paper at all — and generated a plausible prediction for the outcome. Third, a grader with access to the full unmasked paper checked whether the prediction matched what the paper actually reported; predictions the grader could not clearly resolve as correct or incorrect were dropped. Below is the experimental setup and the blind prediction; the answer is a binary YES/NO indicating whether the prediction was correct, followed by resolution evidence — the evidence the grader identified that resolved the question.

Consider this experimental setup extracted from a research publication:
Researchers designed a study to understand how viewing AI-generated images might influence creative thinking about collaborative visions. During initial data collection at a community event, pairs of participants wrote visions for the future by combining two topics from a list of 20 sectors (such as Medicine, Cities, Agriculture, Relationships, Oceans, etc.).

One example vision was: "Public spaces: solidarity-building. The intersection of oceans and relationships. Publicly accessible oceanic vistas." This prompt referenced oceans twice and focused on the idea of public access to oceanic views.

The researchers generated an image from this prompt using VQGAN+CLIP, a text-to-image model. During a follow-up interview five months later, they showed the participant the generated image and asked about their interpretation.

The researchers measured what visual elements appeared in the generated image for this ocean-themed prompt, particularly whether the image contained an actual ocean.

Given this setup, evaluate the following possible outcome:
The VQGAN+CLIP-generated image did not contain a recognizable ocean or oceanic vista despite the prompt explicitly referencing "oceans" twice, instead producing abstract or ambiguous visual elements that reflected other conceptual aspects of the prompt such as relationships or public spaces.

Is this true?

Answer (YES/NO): NO